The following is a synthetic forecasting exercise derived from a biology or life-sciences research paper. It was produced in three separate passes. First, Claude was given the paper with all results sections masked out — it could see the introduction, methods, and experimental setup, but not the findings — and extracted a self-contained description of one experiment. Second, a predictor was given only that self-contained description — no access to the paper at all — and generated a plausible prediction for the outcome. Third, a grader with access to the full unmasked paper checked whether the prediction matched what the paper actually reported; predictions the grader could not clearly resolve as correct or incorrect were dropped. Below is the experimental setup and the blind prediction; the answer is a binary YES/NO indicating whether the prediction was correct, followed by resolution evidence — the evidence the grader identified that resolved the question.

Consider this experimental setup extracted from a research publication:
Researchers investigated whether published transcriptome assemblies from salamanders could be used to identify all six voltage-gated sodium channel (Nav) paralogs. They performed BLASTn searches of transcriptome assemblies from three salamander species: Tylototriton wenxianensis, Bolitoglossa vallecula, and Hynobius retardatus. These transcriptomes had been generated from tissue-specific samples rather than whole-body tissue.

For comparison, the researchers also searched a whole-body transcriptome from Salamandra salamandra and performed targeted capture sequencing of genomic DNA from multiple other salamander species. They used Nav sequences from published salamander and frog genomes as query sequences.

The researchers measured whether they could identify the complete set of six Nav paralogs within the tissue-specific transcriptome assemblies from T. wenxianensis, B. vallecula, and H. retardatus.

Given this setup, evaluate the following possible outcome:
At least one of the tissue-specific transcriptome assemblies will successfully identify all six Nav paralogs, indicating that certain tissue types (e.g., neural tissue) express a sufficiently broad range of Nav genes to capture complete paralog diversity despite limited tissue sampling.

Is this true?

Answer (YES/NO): NO